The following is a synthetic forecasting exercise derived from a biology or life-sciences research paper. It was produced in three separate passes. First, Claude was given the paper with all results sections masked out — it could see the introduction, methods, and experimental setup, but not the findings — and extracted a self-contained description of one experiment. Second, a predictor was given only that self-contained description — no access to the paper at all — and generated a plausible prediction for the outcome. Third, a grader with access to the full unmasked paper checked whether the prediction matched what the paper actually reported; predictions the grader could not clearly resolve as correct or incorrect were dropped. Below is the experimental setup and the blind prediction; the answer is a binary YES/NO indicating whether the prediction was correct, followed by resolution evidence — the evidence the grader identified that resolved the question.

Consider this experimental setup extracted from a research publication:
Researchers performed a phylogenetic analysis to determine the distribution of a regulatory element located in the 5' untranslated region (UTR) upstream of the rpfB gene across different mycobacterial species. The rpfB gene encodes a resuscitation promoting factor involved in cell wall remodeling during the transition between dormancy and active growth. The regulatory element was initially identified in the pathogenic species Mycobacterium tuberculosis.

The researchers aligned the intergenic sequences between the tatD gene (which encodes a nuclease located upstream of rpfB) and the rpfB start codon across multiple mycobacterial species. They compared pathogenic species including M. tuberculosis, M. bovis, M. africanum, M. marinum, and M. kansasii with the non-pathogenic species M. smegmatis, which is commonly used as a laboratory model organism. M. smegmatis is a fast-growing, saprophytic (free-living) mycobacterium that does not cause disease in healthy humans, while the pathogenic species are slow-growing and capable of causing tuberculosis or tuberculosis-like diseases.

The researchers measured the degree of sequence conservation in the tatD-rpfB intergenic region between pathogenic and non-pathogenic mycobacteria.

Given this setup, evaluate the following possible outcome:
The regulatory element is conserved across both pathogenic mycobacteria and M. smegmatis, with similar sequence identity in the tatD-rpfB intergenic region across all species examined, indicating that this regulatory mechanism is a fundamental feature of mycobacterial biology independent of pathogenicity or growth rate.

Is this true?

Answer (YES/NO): NO